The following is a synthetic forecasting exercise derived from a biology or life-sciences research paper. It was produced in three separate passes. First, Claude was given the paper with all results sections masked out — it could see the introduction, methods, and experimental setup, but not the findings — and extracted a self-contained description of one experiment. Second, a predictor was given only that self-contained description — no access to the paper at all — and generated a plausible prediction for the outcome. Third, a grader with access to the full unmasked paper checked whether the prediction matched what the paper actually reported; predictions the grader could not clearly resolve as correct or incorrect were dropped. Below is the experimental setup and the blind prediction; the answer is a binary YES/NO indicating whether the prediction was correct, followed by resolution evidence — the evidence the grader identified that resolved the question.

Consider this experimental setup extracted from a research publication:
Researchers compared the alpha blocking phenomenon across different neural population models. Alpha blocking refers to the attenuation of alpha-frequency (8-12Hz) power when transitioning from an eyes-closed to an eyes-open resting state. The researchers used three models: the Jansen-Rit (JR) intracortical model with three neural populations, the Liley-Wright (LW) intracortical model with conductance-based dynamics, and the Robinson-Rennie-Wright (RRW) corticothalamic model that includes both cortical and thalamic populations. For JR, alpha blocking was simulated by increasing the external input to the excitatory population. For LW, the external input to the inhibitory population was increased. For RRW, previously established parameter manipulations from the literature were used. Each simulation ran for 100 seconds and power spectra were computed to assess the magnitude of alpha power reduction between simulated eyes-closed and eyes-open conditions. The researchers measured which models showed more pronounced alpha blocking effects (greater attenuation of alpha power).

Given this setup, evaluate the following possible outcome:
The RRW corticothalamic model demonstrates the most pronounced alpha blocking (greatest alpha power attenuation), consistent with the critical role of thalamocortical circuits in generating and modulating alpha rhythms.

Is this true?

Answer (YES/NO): NO